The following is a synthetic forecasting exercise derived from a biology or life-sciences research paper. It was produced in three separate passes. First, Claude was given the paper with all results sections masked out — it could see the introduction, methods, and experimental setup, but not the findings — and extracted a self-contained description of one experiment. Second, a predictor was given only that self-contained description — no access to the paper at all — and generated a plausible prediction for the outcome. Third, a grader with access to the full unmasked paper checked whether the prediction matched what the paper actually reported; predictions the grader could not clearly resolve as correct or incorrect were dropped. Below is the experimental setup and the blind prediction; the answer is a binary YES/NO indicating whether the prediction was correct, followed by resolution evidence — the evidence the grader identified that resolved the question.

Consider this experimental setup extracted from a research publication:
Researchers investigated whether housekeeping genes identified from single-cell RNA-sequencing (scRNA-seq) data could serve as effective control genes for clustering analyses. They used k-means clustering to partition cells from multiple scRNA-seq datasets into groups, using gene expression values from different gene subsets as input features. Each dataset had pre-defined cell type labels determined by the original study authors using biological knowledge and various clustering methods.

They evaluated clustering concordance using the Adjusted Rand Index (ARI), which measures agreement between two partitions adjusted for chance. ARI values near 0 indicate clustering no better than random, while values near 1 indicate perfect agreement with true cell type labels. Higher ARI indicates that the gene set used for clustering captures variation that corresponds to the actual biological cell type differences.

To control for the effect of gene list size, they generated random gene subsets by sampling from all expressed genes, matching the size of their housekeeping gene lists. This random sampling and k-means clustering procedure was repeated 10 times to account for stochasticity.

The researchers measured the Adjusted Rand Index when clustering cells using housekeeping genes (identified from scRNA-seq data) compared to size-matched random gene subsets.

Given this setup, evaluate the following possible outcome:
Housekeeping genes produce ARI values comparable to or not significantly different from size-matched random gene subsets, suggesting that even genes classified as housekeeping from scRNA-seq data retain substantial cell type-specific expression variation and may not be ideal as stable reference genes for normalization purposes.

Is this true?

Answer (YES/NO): NO